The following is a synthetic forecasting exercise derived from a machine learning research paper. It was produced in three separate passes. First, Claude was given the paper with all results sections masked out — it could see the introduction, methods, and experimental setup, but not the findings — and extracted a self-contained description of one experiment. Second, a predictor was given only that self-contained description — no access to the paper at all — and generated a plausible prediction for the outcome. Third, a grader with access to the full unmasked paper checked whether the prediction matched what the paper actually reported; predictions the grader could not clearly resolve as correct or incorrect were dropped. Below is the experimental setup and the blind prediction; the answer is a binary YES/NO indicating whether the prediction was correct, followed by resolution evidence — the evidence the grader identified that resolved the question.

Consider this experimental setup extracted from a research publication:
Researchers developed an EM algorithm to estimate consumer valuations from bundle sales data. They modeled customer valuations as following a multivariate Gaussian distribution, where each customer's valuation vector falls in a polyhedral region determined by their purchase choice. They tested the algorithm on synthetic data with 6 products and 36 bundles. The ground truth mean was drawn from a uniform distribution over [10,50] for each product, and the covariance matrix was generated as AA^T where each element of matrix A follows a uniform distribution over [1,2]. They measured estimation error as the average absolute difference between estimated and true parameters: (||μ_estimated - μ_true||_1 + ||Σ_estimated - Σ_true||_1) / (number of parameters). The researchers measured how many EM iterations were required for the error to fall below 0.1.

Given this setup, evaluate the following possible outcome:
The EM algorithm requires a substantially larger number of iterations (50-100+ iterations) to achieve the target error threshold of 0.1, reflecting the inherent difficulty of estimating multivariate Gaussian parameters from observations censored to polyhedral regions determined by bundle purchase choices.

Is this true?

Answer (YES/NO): NO